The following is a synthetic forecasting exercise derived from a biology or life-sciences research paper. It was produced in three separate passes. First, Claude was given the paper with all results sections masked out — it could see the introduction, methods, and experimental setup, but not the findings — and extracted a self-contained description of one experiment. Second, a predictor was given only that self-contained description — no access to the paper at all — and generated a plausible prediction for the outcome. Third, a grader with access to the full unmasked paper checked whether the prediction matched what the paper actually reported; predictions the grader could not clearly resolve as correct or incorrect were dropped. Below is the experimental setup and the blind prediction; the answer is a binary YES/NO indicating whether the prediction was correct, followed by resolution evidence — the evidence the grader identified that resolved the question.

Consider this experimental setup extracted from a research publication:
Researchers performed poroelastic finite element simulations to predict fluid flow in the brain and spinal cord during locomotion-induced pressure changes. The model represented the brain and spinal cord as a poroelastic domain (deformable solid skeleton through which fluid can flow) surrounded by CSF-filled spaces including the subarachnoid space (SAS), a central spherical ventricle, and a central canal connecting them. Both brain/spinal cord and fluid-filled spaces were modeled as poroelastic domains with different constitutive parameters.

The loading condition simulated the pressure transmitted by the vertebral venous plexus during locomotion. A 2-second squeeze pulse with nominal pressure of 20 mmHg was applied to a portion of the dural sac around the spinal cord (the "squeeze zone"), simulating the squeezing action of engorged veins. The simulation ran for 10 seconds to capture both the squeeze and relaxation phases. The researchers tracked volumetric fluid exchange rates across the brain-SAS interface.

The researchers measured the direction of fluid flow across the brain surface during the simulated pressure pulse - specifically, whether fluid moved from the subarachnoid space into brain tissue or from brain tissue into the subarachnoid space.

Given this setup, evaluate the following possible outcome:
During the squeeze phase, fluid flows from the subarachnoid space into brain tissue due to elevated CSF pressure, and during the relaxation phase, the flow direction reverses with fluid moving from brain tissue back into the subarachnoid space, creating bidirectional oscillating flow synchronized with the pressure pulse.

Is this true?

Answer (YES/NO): NO